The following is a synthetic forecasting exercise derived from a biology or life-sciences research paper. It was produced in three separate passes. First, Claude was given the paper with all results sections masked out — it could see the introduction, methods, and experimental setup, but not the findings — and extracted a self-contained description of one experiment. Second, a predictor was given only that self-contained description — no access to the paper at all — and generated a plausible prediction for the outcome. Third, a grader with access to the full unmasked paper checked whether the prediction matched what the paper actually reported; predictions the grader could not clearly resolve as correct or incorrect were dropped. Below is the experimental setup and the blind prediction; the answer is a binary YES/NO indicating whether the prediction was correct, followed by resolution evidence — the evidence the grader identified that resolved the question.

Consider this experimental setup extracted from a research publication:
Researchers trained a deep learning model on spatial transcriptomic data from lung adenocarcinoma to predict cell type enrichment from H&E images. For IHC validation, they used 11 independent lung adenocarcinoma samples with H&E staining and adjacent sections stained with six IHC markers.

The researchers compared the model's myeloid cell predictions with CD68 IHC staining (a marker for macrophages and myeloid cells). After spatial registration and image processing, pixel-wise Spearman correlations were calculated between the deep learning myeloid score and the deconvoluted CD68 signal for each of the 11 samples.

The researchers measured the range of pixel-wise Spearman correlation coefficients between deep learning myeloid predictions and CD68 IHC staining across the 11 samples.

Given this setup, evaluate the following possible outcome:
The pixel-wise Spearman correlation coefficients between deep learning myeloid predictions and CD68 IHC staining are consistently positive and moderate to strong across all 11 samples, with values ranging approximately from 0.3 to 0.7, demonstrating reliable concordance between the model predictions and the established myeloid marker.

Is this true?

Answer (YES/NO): NO